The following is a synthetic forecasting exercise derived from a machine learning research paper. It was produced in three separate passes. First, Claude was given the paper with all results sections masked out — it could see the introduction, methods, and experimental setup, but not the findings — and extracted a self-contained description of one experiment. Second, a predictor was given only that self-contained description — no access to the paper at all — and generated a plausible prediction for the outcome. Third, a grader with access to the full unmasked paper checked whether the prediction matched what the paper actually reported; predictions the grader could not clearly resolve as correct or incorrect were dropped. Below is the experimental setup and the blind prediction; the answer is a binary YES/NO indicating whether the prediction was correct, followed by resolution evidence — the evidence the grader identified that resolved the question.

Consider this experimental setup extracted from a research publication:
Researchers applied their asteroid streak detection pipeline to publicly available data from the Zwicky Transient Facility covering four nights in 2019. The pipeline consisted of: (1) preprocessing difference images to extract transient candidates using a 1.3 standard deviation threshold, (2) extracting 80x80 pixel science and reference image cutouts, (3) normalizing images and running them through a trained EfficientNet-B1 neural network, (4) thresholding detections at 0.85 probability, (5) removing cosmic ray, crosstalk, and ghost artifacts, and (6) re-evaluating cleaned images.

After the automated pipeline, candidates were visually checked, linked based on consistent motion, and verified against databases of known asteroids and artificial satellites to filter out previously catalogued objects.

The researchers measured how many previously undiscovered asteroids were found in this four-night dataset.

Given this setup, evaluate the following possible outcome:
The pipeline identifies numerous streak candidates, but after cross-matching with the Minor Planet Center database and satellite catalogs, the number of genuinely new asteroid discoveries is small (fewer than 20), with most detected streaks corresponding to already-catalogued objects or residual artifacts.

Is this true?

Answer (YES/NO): YES